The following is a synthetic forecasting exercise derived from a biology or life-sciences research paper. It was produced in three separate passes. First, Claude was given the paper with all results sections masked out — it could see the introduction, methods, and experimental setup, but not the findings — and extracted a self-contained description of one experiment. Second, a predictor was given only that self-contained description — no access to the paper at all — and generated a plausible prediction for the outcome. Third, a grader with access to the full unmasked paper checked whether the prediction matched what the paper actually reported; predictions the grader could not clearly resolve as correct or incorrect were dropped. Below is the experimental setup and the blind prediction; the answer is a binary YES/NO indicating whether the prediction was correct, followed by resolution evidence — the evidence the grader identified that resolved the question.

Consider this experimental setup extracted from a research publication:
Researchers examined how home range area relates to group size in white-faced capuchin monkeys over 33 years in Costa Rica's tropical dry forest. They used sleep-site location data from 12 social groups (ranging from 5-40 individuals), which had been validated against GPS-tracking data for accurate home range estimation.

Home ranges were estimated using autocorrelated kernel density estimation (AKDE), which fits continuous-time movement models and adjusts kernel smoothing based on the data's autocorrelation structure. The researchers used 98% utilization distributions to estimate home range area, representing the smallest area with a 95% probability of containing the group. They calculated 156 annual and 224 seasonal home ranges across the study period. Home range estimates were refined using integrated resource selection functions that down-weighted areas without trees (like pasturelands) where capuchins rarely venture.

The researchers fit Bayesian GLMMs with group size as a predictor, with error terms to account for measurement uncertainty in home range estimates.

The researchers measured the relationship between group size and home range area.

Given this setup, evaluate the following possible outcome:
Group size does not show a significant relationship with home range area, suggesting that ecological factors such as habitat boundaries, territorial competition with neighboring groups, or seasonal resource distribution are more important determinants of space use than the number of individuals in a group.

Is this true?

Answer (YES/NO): NO